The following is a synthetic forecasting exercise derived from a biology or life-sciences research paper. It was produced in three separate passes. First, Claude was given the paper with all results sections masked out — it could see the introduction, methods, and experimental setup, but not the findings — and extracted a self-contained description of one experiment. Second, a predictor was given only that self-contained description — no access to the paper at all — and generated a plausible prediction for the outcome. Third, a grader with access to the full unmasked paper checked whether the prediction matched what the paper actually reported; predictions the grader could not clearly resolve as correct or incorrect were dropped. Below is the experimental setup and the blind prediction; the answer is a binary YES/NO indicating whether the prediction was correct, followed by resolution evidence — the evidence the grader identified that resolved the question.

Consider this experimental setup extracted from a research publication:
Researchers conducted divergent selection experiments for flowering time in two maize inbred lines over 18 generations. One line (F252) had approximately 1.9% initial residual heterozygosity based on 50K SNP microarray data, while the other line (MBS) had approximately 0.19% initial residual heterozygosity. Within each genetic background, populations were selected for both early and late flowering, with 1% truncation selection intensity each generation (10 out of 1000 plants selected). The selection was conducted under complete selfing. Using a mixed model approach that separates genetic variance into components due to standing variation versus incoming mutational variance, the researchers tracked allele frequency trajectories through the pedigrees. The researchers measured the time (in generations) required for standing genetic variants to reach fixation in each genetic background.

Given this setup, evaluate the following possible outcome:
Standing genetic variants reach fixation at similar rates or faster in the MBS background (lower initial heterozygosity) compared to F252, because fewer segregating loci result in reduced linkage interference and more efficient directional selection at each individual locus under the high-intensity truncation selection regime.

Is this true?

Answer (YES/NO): YES